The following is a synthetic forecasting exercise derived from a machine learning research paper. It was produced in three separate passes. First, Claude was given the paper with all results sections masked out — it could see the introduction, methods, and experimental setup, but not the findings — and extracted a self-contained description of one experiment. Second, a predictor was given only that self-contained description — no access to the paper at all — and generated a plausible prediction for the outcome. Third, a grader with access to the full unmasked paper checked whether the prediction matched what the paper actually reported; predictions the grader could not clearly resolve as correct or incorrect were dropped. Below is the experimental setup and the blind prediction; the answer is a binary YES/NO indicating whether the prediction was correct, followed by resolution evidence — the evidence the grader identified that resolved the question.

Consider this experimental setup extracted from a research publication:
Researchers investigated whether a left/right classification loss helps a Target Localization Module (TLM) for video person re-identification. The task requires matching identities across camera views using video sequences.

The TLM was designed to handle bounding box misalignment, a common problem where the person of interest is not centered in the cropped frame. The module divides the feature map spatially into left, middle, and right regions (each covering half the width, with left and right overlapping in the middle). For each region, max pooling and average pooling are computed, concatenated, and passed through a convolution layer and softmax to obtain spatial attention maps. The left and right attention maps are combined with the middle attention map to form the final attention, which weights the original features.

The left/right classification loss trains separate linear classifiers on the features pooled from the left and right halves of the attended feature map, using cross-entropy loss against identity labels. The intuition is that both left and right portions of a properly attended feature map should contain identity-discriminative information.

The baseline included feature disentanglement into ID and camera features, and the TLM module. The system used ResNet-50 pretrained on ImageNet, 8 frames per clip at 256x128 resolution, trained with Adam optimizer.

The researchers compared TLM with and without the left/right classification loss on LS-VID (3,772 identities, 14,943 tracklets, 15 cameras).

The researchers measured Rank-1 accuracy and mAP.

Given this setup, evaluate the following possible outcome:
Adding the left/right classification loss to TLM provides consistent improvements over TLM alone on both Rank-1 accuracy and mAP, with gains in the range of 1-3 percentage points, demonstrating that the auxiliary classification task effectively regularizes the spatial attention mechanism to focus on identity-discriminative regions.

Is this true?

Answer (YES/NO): NO